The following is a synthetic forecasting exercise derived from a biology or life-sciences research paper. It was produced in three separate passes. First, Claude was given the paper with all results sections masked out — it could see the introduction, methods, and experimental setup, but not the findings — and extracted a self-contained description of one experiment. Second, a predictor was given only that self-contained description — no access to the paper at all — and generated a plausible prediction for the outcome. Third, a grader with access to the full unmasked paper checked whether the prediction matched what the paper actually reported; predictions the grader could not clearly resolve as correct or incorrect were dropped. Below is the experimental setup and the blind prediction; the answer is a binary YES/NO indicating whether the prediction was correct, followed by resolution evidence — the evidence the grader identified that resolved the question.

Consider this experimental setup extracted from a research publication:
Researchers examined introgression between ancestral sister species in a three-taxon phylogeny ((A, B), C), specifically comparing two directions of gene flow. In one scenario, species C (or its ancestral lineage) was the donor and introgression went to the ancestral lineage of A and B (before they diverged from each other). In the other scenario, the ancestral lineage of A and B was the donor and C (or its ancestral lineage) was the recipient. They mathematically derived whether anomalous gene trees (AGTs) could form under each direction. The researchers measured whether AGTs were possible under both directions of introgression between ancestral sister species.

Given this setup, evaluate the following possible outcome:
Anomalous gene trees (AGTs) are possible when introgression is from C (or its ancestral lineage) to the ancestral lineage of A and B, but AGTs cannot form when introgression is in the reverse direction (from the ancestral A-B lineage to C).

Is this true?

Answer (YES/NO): YES